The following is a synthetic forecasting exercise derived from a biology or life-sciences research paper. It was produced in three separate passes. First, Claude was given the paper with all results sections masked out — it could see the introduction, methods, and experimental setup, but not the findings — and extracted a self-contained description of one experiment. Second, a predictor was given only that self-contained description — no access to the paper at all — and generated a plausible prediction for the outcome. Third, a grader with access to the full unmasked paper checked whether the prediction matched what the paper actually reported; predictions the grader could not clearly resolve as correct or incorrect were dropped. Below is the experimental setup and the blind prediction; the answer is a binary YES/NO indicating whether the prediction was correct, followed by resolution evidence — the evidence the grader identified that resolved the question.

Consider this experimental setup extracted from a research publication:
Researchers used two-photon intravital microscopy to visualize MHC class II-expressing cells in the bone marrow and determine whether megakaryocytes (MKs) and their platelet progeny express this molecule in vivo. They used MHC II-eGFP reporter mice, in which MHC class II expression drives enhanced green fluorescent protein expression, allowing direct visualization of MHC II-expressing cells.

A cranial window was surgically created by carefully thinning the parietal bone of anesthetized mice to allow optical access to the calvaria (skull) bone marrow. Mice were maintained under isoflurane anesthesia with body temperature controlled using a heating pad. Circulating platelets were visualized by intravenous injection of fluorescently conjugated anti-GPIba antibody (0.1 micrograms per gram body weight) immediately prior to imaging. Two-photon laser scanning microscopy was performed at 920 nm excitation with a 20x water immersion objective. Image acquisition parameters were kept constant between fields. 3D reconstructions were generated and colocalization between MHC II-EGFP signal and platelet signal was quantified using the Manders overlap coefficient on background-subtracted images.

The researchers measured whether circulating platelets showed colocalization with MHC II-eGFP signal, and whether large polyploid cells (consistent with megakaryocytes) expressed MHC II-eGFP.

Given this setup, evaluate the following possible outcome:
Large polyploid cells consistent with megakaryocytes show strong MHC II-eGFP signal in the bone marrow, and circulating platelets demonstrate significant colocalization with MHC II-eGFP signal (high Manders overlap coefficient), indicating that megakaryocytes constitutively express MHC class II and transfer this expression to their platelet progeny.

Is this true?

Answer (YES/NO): NO